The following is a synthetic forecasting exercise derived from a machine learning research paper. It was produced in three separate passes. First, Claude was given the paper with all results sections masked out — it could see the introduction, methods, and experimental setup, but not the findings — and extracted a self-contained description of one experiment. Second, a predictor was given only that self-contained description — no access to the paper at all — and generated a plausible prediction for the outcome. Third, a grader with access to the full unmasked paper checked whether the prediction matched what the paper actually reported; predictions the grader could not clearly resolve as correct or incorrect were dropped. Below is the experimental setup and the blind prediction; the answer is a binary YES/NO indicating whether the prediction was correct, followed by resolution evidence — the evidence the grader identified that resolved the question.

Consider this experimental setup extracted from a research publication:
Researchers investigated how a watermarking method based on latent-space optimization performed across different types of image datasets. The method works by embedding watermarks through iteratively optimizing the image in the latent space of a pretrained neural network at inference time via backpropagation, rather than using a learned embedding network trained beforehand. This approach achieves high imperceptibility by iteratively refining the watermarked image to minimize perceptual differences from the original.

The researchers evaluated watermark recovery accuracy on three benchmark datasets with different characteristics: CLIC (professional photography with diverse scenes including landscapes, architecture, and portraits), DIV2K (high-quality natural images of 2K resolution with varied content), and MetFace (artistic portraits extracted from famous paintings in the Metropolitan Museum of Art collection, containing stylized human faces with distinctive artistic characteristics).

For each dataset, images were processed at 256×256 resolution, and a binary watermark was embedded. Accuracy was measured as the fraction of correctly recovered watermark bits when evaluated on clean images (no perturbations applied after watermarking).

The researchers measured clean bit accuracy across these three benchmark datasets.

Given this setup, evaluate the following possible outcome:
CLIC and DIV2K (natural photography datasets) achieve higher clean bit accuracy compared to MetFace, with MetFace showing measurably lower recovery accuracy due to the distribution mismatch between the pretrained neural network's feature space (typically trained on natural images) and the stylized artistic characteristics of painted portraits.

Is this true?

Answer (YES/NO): NO